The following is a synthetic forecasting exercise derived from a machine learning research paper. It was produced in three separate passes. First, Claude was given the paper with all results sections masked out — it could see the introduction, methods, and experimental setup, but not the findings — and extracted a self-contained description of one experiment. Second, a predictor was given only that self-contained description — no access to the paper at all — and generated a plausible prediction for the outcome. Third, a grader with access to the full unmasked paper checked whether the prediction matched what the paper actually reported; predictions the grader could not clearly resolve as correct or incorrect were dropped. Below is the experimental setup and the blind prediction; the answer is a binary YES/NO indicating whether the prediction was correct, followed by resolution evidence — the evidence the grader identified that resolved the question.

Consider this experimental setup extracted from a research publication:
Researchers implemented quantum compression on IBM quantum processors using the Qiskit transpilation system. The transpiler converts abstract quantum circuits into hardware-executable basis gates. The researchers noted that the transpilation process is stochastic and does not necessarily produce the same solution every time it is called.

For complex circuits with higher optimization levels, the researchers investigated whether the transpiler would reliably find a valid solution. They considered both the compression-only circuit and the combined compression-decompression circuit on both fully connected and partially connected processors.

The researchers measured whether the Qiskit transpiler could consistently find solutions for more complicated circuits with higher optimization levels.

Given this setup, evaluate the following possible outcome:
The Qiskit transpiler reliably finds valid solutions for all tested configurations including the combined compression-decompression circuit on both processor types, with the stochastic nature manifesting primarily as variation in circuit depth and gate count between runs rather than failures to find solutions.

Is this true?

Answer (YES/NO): NO